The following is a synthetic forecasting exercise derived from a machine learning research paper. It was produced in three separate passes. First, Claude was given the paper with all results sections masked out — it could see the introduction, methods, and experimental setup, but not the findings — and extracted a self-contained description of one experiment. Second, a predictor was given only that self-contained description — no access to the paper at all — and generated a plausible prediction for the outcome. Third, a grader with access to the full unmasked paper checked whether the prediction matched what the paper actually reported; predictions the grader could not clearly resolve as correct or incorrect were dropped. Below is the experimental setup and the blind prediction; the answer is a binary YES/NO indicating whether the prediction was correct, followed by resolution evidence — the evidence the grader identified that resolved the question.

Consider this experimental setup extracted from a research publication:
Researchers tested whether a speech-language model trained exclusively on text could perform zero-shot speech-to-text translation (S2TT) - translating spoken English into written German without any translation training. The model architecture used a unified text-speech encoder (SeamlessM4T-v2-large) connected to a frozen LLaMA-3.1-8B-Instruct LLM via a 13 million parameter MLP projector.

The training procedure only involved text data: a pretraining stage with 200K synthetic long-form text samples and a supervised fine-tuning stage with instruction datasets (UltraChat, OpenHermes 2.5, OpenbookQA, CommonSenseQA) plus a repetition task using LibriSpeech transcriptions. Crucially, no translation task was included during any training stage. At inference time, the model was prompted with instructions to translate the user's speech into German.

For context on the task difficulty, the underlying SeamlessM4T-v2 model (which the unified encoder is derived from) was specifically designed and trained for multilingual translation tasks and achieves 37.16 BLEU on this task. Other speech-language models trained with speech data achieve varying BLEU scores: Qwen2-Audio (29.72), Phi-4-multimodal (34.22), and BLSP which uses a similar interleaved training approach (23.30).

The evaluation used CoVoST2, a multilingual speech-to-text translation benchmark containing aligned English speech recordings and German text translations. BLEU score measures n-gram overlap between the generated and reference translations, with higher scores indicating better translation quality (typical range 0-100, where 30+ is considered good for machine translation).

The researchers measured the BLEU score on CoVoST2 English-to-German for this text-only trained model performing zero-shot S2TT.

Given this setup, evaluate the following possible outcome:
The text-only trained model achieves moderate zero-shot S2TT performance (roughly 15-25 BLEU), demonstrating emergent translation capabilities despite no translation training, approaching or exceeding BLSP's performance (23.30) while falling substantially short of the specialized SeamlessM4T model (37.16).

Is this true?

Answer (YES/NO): YES